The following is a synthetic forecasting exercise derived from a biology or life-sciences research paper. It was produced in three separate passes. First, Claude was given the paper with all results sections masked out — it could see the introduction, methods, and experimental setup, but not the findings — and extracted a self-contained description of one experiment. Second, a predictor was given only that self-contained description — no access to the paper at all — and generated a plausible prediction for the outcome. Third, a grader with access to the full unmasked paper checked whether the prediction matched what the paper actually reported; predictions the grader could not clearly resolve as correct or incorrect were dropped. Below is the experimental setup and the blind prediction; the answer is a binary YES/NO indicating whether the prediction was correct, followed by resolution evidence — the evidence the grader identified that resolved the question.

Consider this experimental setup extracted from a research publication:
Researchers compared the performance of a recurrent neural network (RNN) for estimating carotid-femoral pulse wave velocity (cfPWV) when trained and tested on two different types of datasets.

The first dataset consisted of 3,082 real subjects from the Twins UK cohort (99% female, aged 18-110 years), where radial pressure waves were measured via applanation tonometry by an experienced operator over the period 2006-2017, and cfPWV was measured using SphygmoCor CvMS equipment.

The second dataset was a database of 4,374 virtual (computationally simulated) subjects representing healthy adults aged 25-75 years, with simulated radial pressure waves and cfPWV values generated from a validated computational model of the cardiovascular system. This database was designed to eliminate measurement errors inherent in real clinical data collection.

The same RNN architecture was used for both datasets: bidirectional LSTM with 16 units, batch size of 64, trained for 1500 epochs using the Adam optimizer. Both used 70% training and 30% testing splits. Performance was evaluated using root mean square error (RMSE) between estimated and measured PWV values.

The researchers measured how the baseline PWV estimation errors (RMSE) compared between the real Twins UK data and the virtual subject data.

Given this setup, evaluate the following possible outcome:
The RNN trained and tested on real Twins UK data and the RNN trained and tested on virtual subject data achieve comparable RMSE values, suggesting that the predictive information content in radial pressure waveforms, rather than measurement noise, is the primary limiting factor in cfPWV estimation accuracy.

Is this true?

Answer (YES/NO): NO